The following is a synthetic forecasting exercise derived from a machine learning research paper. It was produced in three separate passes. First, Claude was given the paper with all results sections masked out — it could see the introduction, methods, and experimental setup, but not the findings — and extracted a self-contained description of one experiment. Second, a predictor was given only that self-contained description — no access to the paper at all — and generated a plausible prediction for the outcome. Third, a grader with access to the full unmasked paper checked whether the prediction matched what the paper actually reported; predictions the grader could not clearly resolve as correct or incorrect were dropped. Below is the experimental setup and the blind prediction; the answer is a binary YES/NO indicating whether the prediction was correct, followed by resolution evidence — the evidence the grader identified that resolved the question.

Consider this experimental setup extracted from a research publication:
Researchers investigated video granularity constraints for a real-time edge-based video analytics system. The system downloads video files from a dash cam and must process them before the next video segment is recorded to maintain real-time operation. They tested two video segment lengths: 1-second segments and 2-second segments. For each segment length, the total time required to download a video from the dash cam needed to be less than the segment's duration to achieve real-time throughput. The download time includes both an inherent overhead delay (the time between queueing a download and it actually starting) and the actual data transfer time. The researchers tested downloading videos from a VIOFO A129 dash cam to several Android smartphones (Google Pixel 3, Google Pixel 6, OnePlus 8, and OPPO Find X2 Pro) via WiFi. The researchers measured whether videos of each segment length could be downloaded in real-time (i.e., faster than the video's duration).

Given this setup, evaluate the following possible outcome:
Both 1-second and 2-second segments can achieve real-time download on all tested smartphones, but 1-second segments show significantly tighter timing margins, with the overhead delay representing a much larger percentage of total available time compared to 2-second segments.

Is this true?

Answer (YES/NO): NO